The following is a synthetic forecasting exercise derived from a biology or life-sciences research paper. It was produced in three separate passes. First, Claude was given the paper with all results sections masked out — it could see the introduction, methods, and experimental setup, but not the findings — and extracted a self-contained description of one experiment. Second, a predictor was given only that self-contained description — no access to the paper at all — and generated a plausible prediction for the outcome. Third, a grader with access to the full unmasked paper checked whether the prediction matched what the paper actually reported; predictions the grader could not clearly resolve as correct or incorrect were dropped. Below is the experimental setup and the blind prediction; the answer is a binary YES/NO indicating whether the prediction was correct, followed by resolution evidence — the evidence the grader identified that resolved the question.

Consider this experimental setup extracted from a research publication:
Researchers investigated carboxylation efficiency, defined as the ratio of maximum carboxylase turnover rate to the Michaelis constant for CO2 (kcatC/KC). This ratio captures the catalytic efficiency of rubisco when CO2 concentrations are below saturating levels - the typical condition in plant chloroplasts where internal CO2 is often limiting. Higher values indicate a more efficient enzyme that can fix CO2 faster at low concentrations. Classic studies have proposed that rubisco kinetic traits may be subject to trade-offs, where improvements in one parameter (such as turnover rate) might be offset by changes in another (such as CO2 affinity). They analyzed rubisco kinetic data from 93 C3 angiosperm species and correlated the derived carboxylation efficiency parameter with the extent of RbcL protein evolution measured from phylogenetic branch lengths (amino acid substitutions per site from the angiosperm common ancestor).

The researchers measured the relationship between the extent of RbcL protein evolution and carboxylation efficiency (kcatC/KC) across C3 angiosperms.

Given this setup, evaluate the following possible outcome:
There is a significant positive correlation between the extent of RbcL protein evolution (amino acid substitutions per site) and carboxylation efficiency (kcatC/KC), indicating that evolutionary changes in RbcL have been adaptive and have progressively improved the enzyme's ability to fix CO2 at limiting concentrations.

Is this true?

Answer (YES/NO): YES